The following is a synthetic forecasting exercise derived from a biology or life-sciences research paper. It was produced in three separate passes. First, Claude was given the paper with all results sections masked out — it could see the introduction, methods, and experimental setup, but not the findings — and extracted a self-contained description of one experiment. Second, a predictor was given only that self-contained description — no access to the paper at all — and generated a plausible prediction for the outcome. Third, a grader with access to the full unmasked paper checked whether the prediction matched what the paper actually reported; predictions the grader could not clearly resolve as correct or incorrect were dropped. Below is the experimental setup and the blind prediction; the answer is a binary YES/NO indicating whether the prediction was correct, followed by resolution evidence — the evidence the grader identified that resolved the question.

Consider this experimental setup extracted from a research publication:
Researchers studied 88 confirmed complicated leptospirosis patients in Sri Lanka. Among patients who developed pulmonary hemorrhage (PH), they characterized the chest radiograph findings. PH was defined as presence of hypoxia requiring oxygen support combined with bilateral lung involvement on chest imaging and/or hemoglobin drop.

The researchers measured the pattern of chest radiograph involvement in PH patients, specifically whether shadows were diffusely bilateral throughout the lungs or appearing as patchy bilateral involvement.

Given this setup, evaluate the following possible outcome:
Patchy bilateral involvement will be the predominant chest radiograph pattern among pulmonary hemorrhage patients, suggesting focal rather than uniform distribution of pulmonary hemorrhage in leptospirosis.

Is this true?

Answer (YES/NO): NO